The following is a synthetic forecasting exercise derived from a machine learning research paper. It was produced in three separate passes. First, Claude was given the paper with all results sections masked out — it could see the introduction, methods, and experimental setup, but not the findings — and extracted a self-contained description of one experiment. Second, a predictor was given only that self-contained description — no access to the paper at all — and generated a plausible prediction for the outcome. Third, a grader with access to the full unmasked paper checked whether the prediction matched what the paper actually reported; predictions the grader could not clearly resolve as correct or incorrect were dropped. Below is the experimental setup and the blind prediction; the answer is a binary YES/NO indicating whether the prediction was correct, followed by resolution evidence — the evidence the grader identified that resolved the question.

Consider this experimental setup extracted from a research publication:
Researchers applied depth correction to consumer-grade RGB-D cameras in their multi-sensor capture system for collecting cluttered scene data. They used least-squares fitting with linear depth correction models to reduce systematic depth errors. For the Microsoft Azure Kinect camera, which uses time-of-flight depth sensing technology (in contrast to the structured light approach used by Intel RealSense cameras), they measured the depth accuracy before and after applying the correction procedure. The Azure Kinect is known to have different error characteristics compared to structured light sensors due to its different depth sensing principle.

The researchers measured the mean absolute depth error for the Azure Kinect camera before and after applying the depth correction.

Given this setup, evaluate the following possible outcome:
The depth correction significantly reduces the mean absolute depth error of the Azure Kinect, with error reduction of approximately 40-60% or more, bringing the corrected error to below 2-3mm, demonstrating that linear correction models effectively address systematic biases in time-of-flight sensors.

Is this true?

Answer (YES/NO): NO